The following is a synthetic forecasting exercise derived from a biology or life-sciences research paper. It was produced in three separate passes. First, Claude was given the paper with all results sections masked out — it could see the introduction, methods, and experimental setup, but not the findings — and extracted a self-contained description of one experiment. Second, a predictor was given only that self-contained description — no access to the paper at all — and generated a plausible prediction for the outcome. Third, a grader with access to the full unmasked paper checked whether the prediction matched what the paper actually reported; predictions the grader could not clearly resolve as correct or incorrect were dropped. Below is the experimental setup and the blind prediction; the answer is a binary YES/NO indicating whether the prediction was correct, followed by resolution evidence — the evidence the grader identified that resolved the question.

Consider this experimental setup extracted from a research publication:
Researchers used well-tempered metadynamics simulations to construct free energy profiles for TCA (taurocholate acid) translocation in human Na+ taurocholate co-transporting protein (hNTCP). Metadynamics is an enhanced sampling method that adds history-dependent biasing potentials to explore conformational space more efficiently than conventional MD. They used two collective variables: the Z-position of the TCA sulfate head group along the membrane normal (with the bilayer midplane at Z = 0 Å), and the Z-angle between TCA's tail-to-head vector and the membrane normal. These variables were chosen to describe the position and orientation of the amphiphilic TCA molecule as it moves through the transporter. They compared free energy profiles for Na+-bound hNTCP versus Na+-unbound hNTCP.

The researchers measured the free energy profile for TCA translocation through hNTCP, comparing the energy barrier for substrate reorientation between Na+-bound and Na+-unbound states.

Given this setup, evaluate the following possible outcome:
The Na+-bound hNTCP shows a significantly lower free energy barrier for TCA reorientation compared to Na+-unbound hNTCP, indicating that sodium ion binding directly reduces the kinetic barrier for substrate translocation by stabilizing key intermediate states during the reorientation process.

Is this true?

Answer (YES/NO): NO